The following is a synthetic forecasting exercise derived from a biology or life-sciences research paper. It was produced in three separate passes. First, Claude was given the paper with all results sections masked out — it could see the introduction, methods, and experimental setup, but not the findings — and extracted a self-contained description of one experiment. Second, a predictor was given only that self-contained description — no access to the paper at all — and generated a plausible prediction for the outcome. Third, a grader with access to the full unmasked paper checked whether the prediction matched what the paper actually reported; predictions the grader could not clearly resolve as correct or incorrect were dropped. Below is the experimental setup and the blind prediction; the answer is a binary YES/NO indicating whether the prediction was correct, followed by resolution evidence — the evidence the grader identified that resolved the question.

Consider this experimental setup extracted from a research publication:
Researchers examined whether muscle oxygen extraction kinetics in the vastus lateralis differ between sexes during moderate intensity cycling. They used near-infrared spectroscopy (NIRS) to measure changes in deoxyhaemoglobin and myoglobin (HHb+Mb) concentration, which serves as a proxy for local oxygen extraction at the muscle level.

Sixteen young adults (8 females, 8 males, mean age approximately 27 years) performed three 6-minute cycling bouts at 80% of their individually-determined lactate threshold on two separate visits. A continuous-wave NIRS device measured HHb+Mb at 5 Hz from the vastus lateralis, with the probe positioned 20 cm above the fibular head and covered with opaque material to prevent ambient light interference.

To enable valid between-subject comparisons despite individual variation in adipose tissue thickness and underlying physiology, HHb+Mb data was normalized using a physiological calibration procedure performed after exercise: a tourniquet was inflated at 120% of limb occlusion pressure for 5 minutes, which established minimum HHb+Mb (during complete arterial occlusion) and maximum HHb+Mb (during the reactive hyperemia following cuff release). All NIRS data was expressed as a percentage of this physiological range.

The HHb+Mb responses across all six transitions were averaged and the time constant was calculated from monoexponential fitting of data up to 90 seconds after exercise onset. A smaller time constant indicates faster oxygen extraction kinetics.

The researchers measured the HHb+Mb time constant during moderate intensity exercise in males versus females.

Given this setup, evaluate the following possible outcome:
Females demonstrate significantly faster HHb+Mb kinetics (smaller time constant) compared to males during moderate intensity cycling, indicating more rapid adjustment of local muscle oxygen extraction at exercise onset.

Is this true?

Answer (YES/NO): NO